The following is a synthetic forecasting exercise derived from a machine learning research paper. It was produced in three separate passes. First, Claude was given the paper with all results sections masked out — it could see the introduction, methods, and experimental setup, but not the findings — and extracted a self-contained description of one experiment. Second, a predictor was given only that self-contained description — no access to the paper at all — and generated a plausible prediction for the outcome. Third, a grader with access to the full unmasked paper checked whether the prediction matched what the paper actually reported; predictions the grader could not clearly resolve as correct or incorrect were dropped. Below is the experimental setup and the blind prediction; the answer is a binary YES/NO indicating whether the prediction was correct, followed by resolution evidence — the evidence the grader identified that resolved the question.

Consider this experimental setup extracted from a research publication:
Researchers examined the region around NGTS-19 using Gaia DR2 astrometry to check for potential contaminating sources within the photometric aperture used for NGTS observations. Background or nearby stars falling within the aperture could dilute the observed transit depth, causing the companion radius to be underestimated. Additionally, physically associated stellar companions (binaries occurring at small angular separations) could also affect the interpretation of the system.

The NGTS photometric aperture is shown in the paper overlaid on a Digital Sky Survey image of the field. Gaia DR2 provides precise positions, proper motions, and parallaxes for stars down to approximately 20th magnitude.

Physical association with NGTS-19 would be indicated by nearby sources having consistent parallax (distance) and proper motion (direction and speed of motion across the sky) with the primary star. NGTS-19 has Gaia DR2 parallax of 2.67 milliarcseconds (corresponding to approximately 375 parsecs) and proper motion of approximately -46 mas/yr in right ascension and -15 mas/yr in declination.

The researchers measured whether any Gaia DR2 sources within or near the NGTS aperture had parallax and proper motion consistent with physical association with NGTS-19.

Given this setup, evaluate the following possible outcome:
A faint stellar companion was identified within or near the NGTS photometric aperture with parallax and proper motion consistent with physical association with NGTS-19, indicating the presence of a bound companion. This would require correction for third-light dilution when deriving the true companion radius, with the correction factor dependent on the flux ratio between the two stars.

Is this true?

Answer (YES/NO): NO